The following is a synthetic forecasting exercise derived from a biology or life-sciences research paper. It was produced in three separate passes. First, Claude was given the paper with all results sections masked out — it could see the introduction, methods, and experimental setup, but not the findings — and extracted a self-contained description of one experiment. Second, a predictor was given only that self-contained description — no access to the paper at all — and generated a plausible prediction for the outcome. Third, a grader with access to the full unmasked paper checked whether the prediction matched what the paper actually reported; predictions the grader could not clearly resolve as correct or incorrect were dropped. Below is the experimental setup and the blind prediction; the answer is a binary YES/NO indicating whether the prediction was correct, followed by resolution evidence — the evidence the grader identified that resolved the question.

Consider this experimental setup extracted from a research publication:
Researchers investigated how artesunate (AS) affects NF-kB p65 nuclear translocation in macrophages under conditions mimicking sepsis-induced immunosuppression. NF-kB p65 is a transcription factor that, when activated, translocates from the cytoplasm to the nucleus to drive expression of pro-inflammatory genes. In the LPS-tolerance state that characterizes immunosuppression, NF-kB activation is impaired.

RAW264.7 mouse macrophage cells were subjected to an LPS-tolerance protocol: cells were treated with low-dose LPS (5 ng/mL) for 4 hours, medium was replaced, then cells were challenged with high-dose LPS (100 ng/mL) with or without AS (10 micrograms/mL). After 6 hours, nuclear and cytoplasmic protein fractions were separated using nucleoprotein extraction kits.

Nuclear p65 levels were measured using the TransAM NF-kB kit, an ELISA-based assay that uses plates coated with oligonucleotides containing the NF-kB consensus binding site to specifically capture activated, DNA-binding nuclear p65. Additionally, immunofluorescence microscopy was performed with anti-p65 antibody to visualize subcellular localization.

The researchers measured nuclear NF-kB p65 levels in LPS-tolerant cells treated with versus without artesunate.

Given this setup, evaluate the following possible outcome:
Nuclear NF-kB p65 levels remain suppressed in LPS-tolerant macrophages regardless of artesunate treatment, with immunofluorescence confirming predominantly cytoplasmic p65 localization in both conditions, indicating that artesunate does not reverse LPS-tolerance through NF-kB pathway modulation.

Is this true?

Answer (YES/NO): NO